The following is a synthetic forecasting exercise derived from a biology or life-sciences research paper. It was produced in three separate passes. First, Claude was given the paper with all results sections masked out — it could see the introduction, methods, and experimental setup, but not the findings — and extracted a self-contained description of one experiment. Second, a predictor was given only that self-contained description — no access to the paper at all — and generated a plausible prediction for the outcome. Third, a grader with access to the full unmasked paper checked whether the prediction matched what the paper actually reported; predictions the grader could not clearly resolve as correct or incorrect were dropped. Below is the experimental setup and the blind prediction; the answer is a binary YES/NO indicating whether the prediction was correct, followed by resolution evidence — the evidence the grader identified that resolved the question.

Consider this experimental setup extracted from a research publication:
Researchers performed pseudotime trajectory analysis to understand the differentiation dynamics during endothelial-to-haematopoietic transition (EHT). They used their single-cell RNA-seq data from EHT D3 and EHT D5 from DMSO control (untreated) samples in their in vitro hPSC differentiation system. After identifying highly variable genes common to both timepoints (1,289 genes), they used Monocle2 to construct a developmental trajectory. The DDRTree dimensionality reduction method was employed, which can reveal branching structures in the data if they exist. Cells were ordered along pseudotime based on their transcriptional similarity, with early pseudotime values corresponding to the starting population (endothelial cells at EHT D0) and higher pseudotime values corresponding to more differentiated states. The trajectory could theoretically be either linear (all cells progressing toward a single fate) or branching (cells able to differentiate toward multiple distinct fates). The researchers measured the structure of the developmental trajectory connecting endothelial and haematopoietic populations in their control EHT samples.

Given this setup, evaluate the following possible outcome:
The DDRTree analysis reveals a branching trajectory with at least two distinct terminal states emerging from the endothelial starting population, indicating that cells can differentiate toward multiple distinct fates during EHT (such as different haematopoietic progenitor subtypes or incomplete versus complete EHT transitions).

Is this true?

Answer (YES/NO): YES